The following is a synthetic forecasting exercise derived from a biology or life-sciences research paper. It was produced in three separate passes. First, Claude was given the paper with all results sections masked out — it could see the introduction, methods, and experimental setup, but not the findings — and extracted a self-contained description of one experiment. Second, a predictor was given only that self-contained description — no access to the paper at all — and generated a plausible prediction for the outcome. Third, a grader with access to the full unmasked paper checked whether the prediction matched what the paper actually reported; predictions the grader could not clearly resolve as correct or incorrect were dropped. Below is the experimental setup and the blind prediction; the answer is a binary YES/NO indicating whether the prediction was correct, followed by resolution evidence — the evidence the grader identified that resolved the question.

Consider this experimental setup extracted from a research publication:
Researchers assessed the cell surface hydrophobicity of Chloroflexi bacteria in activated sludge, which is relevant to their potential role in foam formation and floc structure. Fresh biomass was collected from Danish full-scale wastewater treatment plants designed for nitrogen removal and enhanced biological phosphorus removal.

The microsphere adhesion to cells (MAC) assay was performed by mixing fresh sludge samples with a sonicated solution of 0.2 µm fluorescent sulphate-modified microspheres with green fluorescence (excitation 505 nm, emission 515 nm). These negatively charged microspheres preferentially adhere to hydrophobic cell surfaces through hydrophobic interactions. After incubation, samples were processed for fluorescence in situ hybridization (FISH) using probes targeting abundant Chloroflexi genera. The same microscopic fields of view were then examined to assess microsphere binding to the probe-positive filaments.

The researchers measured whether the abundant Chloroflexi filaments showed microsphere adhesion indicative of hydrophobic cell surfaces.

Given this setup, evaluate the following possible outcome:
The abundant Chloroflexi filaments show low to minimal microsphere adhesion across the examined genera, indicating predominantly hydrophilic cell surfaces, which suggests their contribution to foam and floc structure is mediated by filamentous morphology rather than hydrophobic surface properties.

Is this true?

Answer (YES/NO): YES